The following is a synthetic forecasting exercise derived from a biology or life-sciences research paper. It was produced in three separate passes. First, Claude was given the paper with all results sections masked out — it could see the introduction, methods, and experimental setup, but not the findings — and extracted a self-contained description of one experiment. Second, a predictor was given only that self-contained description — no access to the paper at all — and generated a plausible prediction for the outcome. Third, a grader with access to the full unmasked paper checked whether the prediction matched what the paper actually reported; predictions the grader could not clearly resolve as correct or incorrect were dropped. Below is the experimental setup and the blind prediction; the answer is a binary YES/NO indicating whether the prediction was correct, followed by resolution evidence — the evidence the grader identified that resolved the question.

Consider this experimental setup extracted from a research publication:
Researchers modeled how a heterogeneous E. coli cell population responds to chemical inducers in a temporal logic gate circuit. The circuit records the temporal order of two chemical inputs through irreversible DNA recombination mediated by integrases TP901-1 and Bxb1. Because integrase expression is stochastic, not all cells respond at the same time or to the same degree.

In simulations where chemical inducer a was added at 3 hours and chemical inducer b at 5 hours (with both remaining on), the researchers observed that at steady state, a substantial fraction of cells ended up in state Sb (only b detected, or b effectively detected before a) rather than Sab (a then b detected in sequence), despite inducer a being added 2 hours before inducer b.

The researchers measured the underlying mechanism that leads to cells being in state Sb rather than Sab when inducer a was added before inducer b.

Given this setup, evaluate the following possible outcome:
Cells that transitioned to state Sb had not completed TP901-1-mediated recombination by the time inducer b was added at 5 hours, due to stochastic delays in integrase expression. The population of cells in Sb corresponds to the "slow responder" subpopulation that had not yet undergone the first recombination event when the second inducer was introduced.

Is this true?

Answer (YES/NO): YES